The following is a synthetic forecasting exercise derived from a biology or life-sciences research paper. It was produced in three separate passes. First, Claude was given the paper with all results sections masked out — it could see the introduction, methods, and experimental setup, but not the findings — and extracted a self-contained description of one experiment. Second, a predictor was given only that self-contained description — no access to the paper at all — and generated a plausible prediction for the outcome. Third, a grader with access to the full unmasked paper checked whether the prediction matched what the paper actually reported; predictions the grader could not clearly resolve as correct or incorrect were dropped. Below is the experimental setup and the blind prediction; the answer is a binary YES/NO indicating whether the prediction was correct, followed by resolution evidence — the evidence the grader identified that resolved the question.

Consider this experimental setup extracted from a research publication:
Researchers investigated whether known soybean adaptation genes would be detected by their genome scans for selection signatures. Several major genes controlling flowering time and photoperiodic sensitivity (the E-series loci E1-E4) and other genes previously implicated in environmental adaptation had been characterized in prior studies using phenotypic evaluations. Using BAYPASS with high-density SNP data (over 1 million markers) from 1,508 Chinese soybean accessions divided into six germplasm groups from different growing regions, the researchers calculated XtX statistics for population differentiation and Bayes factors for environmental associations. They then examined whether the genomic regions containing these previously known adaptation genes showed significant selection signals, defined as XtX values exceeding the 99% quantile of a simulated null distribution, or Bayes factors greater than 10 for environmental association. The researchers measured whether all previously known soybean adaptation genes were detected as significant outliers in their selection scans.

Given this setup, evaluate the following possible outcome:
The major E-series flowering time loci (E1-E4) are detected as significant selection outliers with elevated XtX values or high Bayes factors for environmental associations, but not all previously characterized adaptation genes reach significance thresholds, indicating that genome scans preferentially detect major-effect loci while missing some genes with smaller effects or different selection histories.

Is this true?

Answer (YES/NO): NO